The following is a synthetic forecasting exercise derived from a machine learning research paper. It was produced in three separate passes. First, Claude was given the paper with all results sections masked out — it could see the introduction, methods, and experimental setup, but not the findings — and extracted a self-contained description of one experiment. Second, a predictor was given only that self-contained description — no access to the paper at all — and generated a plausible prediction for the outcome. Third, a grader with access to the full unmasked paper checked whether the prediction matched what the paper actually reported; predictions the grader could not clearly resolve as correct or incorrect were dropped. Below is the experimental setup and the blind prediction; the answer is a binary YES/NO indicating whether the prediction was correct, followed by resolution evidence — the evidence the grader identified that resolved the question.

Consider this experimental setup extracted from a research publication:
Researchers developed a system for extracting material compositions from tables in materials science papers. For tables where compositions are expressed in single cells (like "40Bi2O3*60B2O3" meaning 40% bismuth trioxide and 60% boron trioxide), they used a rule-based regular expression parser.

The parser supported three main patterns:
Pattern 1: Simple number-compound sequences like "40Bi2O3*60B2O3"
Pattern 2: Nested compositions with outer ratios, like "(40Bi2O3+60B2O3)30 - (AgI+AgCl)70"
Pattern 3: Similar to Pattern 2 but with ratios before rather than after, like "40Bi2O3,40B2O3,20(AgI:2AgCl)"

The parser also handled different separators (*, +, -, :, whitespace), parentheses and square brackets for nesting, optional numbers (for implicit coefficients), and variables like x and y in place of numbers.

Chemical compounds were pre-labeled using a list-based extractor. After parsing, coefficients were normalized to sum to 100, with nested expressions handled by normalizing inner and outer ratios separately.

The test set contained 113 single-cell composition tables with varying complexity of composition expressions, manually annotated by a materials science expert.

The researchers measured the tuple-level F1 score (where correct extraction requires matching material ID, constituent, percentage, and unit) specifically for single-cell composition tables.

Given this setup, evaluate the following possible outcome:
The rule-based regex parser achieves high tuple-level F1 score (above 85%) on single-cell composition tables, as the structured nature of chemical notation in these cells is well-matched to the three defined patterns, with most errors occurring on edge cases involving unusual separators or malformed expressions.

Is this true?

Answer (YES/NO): NO